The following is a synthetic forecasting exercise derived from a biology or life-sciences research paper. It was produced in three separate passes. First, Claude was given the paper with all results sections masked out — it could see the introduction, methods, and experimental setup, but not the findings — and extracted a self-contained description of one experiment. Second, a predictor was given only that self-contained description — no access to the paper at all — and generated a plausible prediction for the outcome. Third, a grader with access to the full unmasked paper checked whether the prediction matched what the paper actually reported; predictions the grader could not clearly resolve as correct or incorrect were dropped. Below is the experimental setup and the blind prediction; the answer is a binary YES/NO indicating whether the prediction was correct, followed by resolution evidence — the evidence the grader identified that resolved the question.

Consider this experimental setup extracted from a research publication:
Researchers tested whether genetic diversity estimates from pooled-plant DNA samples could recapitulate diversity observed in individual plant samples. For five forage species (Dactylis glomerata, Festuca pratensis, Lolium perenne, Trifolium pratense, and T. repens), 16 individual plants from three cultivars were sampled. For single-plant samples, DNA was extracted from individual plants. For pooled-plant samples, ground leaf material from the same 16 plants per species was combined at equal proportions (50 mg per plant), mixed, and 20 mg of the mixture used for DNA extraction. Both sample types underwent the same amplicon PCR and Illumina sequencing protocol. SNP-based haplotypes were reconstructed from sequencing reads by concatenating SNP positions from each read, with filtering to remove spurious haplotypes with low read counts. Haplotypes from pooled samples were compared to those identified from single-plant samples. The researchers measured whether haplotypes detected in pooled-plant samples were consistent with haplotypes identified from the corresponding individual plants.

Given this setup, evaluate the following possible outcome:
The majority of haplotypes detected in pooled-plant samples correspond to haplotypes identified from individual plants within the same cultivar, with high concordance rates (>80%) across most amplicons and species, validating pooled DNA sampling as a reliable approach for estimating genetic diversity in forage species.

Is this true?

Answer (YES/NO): NO